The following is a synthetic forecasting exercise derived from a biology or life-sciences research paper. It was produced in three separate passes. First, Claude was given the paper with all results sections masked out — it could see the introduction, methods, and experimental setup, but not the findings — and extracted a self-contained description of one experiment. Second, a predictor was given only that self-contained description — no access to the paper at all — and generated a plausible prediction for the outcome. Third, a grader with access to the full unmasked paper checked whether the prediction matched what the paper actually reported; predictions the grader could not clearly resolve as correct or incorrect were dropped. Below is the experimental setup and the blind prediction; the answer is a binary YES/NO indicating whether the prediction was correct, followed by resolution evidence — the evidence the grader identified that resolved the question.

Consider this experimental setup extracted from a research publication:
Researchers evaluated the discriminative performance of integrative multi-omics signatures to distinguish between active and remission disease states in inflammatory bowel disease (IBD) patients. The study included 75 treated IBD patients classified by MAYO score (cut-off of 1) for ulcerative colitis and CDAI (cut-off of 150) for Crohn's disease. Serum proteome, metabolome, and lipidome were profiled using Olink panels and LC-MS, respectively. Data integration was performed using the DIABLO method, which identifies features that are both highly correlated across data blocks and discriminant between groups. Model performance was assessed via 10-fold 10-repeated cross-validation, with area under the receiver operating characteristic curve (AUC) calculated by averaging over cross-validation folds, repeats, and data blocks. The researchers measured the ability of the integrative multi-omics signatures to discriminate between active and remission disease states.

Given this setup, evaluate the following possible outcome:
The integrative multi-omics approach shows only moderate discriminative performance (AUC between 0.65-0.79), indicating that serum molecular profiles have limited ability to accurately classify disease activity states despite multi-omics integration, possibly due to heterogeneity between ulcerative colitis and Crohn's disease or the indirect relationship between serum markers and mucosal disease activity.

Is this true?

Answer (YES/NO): NO